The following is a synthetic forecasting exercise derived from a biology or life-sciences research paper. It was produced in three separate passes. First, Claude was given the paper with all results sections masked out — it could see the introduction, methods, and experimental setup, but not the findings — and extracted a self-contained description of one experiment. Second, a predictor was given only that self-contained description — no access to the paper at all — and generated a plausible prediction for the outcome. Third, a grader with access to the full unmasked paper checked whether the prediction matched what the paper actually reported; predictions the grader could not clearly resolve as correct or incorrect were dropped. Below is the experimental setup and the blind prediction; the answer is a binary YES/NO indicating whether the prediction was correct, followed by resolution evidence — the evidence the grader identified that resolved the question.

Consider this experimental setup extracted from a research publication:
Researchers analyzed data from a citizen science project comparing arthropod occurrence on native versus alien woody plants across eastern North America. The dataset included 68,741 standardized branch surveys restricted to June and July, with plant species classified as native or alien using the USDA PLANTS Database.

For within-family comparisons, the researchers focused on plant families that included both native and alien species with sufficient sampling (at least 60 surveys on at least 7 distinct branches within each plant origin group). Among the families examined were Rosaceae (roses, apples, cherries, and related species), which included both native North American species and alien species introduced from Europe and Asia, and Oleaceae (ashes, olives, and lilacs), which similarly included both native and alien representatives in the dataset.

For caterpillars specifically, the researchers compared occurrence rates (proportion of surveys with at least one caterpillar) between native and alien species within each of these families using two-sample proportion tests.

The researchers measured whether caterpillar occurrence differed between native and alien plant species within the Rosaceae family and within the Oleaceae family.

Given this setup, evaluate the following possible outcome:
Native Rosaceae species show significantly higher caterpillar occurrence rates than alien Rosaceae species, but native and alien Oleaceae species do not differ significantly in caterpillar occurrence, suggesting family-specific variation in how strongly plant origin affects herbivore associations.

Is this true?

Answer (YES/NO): NO